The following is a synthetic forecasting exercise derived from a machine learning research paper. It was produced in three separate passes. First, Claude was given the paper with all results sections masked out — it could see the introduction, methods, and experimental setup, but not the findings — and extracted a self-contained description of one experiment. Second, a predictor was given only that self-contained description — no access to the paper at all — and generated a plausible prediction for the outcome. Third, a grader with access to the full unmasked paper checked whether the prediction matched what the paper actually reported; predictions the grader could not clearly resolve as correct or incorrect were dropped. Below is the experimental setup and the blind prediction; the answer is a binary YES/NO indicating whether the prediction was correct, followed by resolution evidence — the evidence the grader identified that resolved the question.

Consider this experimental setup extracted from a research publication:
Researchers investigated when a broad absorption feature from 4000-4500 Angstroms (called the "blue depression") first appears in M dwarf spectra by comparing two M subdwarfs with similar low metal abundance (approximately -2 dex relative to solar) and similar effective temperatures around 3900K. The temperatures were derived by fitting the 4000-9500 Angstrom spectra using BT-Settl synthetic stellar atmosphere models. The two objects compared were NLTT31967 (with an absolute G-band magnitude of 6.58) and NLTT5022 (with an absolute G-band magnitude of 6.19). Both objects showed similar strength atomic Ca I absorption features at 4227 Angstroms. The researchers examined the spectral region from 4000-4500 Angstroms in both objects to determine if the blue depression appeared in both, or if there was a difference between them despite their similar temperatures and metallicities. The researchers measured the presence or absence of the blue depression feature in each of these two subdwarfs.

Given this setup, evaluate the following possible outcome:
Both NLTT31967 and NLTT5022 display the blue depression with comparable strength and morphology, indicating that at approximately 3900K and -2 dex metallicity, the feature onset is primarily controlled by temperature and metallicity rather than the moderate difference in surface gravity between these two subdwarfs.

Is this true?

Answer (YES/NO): NO